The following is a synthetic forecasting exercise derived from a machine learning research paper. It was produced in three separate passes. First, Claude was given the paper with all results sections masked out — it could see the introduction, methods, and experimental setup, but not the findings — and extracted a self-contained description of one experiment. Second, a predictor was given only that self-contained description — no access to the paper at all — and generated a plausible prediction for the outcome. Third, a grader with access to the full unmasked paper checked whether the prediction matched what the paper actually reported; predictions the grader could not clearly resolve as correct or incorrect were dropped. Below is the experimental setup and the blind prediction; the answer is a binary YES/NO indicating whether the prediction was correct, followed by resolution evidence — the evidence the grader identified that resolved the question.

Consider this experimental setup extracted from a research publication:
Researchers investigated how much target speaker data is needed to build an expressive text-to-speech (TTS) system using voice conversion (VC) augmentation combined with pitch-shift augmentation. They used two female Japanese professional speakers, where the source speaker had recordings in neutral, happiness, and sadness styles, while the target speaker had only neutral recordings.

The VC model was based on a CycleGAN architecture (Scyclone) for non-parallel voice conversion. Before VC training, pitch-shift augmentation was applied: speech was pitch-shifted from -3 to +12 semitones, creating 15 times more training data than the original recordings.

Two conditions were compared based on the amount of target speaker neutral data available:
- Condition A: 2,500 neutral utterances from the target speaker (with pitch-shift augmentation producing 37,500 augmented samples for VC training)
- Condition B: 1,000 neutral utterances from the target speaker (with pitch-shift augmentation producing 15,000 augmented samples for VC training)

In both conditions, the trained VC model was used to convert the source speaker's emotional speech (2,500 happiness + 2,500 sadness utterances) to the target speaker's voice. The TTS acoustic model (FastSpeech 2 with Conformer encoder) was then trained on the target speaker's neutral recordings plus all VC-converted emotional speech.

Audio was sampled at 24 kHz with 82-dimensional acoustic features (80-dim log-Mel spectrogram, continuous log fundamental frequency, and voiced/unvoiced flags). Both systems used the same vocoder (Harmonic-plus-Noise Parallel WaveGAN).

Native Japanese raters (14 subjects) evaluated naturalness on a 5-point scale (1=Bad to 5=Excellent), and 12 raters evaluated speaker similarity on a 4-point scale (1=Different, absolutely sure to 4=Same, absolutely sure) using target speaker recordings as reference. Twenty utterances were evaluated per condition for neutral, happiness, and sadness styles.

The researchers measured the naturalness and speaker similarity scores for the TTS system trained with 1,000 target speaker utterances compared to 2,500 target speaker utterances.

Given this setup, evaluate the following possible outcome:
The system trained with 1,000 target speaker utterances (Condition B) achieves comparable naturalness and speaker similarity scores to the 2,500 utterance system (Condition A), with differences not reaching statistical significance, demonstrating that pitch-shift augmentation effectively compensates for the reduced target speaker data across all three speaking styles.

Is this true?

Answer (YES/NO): YES